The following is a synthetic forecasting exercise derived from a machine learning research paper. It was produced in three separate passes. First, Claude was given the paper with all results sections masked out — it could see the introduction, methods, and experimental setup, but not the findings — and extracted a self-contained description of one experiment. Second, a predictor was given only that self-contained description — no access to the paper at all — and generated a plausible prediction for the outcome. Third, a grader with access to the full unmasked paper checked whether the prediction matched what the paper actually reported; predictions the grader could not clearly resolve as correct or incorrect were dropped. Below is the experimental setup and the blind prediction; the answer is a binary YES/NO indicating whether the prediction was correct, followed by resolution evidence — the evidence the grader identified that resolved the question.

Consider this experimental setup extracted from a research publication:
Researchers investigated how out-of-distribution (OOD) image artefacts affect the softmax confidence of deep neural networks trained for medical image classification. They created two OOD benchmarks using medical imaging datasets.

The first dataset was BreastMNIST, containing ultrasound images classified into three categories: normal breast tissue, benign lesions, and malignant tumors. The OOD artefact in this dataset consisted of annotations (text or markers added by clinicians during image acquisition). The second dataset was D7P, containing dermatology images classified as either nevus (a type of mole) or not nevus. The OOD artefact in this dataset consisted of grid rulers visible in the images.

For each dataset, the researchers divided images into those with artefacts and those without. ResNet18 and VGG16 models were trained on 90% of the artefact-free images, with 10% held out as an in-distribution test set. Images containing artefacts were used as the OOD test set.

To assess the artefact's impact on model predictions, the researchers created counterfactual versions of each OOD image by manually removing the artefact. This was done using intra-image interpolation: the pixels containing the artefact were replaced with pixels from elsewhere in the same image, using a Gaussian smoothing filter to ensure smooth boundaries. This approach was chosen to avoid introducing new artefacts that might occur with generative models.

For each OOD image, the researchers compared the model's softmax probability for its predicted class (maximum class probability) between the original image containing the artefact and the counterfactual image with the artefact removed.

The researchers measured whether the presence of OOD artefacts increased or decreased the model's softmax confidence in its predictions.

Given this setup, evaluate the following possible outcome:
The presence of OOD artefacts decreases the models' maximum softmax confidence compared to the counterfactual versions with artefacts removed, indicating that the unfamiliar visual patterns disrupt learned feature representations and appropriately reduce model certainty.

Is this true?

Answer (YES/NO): NO